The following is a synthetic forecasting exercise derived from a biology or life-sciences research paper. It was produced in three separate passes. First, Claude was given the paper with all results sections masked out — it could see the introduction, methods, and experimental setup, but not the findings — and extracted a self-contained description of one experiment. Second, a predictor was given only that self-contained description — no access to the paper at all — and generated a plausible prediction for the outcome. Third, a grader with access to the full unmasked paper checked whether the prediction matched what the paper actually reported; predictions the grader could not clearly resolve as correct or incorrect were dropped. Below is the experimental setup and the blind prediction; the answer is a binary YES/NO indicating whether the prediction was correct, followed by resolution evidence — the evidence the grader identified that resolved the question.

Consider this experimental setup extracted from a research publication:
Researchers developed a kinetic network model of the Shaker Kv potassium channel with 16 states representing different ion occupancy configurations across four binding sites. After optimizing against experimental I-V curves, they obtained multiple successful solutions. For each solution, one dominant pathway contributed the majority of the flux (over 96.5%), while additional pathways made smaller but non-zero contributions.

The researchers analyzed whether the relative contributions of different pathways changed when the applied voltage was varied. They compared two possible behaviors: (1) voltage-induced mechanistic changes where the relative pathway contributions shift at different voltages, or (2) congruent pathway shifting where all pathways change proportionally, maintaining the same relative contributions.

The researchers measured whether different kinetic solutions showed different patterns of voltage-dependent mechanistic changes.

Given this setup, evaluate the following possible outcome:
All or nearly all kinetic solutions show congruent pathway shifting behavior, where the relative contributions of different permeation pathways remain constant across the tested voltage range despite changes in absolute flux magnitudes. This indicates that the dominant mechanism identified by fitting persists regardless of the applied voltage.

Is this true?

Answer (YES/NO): NO